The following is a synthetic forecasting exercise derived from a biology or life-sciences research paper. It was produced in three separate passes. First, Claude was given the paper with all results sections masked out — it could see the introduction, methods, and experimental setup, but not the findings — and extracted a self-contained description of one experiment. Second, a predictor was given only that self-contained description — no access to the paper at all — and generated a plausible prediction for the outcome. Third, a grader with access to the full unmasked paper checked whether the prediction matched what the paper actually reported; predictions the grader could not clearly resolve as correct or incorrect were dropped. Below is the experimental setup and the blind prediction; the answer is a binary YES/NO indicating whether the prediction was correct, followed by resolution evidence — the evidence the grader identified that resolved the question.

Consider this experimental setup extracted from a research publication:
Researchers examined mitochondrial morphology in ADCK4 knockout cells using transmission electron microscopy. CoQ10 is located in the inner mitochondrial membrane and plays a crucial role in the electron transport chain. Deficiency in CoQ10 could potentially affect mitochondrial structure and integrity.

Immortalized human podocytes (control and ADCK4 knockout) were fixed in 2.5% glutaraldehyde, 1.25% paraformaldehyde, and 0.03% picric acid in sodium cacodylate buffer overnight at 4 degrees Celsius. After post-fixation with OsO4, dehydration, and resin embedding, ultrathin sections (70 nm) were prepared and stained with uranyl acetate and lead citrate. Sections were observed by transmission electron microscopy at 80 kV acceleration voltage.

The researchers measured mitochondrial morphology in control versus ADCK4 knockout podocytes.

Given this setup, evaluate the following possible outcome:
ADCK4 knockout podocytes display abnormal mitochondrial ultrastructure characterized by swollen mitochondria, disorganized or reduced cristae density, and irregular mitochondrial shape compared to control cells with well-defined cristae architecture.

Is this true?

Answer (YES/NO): YES